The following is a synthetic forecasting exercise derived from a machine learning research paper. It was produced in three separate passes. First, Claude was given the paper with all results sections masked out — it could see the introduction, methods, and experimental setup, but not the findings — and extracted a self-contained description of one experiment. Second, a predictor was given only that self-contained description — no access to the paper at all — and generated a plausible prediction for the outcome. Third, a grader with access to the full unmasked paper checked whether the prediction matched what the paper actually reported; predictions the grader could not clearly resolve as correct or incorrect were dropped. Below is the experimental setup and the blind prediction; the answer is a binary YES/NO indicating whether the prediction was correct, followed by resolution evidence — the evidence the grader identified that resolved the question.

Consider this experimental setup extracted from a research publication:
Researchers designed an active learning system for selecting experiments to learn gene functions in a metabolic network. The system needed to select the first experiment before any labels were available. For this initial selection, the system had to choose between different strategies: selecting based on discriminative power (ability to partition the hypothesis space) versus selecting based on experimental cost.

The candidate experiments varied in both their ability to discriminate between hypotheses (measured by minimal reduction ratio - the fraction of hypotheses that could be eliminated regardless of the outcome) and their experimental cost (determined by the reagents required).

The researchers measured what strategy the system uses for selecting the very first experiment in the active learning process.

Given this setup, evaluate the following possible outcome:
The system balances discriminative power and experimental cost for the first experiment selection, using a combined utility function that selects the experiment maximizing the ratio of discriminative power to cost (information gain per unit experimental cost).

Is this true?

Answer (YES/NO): NO